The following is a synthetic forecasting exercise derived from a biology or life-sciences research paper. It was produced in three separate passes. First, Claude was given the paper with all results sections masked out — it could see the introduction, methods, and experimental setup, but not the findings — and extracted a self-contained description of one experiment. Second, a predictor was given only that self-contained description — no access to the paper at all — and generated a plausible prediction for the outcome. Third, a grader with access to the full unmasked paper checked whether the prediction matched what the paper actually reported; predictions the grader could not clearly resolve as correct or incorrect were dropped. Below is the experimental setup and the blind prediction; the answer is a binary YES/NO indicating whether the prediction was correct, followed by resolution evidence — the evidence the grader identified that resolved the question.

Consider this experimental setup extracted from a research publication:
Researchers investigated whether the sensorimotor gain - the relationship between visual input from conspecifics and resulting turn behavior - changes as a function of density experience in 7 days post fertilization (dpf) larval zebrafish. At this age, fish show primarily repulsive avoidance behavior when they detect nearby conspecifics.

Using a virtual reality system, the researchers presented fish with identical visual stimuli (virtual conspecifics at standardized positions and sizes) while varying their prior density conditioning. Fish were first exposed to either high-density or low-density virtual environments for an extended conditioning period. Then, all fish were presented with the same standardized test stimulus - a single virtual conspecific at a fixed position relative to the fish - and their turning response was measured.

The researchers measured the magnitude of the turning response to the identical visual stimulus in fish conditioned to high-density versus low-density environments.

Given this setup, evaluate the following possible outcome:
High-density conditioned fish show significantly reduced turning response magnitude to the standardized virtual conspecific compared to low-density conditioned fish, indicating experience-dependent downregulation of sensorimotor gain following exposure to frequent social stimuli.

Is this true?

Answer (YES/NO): YES